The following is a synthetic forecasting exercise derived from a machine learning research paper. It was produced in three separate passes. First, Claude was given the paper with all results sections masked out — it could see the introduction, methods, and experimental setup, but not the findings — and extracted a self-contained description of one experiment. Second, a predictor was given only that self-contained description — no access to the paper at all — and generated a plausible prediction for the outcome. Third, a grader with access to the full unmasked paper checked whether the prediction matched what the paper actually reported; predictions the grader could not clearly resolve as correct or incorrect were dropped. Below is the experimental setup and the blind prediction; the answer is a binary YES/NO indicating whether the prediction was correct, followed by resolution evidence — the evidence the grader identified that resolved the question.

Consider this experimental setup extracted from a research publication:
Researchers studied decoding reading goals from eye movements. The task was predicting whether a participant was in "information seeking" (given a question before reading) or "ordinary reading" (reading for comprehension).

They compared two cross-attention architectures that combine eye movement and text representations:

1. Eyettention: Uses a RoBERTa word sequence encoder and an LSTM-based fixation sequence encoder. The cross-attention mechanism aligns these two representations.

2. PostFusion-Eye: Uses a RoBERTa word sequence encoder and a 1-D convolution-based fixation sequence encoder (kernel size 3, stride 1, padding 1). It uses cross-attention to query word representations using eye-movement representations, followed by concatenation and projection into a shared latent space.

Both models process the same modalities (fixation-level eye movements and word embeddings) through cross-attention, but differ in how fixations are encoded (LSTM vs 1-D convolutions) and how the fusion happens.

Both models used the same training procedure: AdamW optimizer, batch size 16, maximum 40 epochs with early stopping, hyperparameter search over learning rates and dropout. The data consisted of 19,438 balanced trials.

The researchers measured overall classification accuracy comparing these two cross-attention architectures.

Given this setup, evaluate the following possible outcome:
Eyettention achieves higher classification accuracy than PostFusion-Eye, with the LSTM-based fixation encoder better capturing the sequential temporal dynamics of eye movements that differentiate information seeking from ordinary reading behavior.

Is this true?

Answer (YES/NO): NO